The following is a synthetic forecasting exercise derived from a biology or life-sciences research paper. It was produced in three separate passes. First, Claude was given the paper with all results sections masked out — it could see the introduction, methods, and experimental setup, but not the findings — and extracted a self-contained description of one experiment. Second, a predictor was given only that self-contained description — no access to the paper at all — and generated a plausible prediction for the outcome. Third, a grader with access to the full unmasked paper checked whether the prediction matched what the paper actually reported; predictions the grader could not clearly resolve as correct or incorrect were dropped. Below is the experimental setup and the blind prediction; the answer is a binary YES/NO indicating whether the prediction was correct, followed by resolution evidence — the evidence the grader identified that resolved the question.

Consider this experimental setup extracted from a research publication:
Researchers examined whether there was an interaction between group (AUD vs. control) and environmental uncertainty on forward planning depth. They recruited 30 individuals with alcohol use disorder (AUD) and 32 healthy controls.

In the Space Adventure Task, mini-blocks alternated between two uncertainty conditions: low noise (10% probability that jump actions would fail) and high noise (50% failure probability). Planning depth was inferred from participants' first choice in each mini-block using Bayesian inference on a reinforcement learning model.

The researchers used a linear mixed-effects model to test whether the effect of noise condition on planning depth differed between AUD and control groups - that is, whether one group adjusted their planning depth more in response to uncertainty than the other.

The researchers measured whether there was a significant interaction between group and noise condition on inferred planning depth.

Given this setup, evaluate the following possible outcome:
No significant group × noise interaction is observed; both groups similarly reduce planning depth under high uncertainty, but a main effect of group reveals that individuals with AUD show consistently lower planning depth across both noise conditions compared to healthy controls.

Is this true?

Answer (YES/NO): NO